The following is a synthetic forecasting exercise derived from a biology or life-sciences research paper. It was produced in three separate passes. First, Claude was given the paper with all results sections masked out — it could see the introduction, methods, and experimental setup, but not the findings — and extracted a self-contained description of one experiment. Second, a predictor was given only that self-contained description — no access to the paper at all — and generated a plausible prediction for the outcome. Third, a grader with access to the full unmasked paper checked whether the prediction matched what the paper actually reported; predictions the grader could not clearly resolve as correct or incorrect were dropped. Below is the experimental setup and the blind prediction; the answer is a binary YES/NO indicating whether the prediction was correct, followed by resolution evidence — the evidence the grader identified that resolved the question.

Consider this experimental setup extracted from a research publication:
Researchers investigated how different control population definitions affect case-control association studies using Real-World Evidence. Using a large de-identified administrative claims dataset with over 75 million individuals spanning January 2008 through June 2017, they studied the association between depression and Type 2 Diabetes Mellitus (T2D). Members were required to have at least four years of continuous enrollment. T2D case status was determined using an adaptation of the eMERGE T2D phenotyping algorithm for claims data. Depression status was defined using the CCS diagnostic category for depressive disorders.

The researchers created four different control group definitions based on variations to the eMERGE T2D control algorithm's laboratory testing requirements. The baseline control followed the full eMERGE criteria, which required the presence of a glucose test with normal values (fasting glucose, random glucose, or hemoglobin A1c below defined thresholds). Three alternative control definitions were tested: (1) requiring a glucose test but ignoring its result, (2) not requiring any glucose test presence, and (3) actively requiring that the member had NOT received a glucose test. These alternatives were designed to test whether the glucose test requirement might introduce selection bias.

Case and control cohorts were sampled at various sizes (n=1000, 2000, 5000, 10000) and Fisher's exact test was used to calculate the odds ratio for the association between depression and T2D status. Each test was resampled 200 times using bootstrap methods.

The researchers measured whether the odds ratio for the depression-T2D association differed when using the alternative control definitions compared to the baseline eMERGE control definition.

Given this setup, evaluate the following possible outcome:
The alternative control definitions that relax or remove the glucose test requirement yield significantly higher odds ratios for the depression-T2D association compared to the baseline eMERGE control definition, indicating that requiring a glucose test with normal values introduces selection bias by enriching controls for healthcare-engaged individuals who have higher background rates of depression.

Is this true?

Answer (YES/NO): YES